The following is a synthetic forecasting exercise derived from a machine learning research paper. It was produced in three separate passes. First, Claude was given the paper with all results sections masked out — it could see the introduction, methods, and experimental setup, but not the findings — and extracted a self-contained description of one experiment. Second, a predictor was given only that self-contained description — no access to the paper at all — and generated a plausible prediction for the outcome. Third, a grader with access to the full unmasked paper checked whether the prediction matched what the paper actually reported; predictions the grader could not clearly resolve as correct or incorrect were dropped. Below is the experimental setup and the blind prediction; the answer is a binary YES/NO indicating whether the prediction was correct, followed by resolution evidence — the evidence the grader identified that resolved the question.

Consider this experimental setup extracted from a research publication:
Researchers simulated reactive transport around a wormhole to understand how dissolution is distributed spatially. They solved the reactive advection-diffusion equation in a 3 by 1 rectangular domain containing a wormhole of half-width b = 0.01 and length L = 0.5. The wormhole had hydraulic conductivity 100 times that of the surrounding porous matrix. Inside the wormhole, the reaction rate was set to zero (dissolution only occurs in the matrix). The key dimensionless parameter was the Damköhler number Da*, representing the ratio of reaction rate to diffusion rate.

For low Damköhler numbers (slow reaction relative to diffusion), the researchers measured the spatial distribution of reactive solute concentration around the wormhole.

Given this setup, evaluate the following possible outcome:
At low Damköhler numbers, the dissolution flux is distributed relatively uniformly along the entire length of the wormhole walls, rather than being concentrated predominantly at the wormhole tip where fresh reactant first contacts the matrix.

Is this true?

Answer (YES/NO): YES